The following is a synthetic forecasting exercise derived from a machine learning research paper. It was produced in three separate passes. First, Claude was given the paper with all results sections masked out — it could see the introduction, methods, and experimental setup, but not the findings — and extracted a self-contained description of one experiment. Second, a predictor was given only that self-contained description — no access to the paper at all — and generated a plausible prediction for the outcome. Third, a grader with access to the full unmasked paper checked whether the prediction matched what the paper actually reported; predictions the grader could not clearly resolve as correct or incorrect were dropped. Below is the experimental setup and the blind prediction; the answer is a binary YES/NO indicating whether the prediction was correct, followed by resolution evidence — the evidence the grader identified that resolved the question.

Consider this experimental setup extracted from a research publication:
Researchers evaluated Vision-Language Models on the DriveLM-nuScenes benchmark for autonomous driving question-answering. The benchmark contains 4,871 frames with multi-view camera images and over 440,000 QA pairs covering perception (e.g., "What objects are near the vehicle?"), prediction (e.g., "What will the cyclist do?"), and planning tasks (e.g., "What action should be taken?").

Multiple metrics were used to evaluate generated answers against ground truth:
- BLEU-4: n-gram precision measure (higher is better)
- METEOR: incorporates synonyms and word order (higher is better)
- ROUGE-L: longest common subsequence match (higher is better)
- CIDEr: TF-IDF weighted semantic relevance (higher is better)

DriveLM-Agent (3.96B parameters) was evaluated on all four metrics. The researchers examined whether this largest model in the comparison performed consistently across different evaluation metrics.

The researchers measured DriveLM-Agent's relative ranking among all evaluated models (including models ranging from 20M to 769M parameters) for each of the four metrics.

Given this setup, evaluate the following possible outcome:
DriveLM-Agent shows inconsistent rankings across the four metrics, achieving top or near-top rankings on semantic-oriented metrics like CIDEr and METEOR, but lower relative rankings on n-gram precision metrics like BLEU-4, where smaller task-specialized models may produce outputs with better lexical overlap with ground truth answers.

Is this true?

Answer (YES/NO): NO